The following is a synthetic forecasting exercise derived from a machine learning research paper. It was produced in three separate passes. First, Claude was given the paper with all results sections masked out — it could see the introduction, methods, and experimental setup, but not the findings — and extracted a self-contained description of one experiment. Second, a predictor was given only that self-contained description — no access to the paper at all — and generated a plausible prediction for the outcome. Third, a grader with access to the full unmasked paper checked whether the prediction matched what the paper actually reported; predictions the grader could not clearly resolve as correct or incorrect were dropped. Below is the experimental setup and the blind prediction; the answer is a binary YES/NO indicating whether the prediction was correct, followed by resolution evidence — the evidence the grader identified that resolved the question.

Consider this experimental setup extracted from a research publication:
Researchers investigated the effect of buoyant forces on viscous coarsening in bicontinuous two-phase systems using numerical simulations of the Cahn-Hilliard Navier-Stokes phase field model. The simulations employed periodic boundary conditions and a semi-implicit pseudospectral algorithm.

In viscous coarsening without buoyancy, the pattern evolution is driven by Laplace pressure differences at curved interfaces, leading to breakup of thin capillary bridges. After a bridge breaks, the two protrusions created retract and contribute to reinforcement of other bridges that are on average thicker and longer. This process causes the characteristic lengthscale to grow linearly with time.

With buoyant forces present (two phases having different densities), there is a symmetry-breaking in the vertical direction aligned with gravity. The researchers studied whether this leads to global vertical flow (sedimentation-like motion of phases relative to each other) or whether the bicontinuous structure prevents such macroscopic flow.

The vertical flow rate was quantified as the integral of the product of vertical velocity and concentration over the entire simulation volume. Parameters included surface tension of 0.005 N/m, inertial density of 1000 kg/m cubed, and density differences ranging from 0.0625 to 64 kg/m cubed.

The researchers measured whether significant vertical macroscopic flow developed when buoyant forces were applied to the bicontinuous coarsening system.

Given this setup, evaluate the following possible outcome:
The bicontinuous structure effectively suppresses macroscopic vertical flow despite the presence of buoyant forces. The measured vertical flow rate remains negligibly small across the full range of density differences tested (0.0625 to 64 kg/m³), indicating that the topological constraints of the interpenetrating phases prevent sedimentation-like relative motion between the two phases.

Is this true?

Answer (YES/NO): NO